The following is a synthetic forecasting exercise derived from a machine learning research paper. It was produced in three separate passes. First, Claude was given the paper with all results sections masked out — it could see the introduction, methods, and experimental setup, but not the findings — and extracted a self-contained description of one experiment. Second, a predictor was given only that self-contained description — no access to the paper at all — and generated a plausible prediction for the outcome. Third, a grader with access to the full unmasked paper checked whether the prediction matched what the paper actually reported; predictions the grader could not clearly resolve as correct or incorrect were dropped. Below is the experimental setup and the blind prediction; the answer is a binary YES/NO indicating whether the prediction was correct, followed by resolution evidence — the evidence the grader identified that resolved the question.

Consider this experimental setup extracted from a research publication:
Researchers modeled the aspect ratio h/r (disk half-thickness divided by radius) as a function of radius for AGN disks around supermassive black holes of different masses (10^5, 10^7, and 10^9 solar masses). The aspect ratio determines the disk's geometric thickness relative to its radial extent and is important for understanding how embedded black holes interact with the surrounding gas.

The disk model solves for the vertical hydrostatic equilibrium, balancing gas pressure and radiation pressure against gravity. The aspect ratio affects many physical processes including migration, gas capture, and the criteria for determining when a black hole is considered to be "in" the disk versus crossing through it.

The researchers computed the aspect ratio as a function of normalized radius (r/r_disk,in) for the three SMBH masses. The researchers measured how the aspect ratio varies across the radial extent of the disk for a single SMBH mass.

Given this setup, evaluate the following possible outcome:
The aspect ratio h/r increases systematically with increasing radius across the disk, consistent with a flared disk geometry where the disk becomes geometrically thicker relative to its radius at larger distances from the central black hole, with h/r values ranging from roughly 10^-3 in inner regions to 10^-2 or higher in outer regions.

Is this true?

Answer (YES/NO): NO